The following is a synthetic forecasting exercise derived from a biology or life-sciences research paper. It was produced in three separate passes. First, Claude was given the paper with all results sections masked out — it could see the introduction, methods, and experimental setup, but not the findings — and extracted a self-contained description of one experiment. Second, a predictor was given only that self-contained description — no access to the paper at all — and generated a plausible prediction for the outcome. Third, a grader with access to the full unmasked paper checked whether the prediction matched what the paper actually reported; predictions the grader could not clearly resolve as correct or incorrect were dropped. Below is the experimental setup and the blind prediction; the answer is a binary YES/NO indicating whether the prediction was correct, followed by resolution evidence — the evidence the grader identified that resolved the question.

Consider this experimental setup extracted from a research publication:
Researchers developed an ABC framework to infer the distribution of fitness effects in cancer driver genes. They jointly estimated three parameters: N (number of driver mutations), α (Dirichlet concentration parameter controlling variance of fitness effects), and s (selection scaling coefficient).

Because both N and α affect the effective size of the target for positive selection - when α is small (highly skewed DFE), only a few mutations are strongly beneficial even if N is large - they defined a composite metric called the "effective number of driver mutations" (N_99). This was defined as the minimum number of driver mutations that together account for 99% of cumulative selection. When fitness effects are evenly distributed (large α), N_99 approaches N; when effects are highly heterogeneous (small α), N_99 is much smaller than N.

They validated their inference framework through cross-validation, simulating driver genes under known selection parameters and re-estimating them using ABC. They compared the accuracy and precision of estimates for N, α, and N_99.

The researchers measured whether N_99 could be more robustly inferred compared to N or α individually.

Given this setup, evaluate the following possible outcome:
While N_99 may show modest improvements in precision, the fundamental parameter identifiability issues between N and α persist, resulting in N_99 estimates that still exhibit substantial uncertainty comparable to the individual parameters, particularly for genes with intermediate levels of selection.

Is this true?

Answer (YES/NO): NO